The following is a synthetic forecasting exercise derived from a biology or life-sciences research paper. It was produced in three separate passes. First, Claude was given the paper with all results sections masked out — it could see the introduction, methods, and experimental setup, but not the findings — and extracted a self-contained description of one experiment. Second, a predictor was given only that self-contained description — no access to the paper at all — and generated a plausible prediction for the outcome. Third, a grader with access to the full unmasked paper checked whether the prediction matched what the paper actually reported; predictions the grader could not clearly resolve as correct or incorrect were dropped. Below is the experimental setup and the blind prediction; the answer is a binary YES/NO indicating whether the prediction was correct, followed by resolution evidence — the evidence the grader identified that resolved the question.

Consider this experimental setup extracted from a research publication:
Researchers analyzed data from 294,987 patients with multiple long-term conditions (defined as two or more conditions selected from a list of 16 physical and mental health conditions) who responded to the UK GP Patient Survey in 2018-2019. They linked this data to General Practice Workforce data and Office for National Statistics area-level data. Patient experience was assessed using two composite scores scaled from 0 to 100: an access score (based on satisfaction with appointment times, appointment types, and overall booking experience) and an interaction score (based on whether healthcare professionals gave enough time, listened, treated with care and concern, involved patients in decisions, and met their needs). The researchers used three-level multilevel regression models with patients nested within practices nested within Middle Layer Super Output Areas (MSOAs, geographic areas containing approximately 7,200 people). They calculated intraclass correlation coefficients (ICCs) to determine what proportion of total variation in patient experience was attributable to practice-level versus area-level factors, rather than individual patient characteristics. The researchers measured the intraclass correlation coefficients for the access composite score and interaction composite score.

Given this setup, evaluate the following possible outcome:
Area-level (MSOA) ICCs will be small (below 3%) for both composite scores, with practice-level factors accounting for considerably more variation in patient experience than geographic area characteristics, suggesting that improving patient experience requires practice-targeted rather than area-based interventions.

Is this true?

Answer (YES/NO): YES